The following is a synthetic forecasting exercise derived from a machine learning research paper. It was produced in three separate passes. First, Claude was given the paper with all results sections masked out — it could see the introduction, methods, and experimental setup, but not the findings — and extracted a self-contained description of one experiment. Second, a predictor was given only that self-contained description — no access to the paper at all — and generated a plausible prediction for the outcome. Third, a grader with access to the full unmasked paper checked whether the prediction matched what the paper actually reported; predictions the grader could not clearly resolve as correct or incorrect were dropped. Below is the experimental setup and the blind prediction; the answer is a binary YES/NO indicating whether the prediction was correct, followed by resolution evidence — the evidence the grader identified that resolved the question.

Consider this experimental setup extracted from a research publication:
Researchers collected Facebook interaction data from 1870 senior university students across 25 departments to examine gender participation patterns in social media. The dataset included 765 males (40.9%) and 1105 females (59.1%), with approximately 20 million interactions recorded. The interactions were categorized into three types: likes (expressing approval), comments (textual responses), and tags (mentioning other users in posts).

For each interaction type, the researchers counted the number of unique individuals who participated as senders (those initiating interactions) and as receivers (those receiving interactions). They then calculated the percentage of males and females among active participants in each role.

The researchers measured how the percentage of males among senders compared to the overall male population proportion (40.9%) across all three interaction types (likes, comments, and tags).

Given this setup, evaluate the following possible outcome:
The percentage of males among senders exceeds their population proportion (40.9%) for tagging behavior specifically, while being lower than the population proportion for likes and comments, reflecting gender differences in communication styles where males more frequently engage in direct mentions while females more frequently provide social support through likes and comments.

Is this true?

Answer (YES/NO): NO